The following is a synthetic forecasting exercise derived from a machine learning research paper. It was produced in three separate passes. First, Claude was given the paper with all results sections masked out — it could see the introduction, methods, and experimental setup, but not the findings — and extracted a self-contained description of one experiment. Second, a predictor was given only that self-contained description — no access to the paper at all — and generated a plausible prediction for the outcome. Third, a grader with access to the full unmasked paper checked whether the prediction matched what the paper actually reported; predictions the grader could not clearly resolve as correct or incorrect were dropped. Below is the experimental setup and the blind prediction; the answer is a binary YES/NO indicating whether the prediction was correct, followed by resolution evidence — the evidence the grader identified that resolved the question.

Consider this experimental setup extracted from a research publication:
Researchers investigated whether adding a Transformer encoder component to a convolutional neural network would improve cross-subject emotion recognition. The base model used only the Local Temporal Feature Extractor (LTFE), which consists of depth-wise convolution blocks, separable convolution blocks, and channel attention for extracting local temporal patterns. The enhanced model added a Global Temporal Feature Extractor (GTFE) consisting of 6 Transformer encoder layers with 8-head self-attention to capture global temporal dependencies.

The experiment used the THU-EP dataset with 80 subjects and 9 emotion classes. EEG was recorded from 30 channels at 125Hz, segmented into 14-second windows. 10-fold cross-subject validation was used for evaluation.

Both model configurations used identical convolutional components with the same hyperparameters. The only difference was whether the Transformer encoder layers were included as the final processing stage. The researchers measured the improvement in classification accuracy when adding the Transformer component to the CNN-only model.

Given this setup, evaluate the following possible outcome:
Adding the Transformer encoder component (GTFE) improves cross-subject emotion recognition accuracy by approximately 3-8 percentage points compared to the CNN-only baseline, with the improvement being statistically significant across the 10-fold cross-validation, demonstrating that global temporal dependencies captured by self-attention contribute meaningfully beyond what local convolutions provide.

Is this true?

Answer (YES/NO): NO